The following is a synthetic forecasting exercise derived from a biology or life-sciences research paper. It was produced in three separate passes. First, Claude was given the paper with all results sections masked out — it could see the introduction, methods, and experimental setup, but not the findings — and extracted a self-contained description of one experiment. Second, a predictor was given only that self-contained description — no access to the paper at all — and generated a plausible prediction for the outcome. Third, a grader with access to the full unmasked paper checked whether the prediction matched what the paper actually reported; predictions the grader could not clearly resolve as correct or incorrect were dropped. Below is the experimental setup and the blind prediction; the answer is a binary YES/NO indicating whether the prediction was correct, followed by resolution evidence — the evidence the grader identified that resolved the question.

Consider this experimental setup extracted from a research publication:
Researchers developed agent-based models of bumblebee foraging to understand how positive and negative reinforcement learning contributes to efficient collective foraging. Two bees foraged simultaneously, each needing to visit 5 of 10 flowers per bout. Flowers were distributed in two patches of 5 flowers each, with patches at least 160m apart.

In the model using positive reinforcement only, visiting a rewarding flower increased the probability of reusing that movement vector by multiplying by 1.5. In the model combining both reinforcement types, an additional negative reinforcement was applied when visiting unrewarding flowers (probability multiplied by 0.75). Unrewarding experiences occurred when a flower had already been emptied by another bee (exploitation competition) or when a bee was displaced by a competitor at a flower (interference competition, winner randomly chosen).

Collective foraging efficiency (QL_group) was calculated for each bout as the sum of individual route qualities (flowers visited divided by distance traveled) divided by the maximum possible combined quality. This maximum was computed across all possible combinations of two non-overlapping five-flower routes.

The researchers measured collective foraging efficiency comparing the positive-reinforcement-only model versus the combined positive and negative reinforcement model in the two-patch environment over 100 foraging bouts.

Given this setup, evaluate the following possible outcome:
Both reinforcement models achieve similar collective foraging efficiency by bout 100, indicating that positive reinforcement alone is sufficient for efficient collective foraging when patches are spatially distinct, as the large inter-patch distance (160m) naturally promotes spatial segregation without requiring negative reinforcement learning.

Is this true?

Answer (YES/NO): NO